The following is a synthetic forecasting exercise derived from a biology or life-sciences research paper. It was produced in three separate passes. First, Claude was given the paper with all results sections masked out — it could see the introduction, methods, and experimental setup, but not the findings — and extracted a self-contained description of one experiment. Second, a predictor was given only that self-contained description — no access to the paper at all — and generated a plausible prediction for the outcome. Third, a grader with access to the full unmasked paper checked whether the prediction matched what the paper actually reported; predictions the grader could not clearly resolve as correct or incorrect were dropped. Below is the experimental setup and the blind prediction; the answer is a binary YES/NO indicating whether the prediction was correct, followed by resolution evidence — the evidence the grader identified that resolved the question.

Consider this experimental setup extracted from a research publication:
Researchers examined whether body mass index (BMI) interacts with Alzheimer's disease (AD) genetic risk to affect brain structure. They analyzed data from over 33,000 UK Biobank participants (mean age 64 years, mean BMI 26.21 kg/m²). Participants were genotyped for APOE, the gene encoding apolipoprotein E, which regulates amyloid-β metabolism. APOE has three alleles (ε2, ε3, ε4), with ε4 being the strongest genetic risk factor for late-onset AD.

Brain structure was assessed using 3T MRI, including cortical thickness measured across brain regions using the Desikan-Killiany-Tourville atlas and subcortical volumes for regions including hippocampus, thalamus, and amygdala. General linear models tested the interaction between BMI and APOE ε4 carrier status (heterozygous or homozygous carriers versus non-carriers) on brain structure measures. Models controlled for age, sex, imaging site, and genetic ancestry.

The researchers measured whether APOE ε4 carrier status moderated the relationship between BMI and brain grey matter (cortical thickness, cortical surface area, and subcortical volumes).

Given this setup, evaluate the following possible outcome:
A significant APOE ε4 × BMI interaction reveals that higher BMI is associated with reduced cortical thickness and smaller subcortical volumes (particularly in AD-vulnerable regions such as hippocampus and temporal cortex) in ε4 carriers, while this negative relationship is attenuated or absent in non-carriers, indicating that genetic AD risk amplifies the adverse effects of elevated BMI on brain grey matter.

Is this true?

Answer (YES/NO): NO